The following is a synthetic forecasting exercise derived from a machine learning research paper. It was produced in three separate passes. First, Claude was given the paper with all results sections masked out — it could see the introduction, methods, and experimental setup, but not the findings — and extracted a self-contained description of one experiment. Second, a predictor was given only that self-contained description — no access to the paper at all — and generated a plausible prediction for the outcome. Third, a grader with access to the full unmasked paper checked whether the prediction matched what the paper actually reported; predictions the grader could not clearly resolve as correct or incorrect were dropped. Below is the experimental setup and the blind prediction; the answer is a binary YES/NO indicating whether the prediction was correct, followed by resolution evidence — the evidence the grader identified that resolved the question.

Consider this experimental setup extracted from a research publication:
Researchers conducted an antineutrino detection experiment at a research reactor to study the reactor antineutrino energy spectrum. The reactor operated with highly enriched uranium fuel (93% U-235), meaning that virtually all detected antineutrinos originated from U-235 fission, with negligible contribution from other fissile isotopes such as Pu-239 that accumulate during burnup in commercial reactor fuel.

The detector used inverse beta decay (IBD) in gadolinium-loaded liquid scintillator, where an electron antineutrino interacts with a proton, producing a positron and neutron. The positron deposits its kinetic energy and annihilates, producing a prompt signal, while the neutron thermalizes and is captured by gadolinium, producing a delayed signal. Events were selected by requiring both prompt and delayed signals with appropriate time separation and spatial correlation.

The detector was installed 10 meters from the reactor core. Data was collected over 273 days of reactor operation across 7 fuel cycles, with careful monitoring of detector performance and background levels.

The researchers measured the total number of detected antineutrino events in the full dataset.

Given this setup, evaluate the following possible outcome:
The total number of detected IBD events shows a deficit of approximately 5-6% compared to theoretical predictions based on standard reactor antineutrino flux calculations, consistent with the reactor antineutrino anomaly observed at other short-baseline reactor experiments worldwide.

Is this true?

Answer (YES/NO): YES